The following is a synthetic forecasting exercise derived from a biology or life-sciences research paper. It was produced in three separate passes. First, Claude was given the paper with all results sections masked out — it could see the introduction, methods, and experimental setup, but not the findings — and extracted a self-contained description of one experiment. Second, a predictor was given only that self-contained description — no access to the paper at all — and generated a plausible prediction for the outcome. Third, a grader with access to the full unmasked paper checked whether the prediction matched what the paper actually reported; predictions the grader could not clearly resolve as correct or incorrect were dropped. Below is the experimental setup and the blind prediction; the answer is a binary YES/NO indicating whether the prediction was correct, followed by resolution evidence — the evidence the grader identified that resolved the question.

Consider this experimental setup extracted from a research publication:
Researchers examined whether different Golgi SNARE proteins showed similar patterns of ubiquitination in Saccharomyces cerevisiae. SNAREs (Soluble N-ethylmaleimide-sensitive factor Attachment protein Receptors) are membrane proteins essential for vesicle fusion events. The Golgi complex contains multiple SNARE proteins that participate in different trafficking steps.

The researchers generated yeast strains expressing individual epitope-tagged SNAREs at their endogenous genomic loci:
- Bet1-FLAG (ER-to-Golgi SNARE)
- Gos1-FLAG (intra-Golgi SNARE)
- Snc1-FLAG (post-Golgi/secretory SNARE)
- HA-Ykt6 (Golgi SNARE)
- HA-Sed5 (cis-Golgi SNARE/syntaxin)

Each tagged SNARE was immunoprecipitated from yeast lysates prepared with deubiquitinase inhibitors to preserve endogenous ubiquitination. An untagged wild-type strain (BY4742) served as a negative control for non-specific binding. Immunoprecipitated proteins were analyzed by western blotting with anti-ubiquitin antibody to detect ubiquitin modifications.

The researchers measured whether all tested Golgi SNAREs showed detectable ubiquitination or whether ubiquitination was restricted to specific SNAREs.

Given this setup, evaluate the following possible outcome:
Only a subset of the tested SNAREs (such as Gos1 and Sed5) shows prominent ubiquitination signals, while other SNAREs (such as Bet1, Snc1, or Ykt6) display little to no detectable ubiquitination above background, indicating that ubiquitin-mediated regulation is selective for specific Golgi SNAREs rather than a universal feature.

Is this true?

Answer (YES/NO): YES